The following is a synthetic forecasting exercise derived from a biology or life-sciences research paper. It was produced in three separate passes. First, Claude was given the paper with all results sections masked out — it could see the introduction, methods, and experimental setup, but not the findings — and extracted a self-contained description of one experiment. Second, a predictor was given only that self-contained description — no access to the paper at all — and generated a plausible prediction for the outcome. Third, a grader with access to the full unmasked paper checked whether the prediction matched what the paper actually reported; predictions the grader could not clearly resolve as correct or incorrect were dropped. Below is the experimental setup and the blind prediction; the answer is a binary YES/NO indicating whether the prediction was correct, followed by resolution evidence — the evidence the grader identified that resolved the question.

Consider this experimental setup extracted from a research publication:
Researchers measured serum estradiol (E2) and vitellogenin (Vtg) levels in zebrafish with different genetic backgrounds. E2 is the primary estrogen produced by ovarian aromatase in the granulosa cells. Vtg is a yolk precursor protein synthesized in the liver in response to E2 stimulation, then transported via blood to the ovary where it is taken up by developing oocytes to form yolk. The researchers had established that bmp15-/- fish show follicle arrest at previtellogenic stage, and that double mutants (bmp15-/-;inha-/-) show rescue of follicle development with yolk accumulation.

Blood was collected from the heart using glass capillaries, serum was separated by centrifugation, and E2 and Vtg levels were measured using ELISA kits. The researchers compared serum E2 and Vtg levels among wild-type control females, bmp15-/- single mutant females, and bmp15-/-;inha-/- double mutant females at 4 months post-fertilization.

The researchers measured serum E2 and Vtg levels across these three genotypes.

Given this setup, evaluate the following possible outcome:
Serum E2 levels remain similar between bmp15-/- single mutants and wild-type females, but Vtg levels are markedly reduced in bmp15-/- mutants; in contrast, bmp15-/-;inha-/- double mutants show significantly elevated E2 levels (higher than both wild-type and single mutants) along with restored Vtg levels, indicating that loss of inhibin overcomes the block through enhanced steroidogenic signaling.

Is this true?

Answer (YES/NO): NO